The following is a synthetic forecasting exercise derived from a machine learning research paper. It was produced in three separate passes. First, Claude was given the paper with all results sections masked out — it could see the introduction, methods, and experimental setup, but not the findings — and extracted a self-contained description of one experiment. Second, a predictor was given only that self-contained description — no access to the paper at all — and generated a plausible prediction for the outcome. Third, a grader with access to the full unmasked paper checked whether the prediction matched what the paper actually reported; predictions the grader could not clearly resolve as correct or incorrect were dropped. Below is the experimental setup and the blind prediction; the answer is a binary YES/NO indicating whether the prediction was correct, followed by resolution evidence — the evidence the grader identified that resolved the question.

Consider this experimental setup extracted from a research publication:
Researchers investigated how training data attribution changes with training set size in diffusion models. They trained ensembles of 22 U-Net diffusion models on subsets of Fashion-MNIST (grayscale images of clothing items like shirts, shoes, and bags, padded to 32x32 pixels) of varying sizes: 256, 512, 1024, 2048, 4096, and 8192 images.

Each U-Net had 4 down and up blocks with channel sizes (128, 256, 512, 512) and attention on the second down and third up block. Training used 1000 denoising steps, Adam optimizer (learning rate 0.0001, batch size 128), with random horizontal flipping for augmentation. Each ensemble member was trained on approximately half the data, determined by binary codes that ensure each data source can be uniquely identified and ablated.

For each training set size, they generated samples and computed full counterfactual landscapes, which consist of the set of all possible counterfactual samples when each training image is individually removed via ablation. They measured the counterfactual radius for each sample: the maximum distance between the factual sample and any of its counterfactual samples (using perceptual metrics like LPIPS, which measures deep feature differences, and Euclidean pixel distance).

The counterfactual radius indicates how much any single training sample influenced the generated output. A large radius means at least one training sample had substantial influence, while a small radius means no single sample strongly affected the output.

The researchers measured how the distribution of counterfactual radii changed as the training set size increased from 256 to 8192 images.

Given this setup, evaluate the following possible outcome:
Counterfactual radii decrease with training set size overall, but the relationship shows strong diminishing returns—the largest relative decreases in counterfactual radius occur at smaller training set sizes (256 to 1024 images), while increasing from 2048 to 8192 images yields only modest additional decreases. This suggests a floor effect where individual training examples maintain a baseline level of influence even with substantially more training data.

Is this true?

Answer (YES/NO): NO